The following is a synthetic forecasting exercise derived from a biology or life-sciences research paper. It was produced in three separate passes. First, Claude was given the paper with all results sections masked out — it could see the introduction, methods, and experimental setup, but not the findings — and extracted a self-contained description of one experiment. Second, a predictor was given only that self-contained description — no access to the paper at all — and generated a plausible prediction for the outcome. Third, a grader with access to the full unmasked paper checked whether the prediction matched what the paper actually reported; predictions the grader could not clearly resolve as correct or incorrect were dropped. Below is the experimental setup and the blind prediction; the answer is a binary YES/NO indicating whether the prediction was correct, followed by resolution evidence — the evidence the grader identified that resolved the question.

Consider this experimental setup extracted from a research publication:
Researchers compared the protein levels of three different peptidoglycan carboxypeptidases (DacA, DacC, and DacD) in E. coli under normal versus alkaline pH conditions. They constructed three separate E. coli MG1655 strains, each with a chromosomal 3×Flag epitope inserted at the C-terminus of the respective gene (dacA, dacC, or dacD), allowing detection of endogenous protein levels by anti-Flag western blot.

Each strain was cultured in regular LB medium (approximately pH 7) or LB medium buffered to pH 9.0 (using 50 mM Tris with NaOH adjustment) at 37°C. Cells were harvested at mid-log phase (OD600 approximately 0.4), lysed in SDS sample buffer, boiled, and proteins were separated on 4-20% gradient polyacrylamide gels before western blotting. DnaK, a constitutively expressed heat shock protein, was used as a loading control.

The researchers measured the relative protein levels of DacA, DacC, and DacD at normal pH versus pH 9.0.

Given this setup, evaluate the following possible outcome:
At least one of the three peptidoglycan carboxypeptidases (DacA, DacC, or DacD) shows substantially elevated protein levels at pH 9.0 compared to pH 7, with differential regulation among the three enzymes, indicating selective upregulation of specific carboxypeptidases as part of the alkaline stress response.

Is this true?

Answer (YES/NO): YES